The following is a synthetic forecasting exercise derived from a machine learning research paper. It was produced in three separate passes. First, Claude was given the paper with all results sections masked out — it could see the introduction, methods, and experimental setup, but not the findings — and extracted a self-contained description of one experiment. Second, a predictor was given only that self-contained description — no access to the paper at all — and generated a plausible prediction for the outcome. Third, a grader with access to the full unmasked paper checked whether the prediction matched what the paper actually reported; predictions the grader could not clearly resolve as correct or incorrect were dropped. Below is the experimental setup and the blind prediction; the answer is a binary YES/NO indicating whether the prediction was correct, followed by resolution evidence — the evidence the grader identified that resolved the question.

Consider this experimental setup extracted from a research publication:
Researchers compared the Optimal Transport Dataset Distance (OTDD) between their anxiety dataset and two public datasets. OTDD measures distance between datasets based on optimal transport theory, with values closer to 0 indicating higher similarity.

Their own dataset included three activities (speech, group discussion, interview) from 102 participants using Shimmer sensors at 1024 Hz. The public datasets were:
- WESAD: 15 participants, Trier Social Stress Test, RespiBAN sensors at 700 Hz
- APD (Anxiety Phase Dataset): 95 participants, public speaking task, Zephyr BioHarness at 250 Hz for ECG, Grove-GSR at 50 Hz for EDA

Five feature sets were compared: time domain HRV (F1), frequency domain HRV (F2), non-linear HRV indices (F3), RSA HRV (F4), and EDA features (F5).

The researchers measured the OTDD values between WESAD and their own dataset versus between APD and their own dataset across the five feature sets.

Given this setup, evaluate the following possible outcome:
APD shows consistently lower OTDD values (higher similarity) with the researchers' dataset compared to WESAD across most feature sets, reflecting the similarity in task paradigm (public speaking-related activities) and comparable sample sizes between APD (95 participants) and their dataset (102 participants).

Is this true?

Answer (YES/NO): YES